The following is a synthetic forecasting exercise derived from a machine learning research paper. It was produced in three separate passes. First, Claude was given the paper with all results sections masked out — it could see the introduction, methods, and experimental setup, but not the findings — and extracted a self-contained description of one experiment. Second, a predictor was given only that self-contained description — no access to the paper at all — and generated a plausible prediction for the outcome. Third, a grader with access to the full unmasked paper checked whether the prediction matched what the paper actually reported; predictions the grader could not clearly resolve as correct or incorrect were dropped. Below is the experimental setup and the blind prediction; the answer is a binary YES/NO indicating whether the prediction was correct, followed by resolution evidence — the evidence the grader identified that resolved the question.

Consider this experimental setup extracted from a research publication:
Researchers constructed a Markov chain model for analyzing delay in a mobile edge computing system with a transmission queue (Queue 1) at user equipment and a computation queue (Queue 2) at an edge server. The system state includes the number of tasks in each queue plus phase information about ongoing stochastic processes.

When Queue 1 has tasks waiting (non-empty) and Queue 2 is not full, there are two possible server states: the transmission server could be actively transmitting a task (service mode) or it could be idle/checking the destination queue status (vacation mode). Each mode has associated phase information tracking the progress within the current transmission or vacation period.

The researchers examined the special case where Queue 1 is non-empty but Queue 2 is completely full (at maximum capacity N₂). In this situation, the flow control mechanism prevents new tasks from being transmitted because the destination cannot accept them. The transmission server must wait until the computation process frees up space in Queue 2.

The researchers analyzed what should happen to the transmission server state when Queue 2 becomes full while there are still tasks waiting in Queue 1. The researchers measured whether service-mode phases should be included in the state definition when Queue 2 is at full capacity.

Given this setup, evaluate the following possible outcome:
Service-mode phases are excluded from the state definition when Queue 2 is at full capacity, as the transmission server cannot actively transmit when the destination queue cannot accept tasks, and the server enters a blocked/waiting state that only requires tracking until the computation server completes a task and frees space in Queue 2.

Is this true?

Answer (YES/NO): YES